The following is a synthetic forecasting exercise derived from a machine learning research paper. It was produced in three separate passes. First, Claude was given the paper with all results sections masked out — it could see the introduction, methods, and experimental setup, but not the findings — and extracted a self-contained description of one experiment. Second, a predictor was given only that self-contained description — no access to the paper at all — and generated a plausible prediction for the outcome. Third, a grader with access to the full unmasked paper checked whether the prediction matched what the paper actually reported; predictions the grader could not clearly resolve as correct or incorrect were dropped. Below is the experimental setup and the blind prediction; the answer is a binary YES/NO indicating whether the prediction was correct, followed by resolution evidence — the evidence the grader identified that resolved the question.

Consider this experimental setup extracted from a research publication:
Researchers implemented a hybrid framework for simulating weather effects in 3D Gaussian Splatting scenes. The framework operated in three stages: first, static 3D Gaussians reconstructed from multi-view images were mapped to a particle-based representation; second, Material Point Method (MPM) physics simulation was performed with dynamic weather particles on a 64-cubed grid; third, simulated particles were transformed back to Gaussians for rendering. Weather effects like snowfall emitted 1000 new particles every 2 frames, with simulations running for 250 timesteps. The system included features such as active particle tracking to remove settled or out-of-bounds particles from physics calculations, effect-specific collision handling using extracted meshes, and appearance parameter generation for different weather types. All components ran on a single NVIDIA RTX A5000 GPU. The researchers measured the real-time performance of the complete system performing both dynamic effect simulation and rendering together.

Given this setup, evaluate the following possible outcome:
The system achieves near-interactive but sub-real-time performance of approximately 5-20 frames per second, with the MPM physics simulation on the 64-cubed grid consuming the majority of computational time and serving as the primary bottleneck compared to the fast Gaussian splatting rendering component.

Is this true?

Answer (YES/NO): NO